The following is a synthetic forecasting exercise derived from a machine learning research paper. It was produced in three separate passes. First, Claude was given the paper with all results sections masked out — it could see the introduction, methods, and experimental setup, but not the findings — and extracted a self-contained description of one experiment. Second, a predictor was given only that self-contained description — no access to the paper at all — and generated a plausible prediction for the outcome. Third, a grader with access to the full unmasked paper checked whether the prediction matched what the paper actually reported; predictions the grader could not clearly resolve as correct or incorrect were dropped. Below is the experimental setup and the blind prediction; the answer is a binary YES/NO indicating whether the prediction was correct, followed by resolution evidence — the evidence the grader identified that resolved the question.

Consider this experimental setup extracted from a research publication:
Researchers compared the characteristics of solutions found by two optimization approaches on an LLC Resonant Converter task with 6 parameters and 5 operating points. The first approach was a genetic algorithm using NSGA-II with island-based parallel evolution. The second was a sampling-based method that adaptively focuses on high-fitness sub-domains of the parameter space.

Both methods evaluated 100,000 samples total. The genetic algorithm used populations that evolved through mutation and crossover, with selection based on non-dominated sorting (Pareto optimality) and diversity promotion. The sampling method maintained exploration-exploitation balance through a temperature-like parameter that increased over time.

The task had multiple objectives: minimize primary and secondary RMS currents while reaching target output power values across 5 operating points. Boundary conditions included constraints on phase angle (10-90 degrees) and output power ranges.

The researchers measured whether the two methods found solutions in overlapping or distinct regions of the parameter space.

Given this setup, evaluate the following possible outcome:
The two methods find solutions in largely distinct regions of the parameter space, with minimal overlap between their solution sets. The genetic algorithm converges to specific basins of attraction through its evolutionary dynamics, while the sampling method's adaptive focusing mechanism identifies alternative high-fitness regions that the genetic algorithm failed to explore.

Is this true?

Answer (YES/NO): NO